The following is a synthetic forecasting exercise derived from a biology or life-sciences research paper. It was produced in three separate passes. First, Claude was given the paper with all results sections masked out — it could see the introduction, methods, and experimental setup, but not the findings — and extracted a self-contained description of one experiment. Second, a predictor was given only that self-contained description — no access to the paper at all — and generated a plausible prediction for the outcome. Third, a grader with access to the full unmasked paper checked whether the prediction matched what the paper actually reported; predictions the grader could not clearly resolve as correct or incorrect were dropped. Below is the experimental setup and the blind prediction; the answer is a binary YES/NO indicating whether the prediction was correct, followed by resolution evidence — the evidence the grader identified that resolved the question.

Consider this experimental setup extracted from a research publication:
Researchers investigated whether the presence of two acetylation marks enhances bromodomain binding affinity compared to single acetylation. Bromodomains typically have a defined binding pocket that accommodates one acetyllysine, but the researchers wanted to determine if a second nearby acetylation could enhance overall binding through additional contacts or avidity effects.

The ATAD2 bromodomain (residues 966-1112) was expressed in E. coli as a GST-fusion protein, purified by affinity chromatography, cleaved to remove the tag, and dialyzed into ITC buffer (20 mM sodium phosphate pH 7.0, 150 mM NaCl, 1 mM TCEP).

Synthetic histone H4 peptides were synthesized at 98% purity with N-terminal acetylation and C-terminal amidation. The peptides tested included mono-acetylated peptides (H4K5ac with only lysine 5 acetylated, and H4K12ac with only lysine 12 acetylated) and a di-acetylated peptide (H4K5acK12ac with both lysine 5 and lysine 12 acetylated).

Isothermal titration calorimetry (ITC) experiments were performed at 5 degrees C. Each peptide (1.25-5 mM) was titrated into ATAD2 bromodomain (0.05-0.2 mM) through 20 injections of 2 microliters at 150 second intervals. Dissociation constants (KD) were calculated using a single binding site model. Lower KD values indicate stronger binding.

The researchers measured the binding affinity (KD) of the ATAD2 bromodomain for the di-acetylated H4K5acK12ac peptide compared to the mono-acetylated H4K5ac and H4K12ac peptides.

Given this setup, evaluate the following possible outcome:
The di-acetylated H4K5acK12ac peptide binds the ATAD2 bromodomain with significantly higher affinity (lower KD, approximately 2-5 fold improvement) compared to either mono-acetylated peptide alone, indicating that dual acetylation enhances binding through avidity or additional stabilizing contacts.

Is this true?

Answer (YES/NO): NO